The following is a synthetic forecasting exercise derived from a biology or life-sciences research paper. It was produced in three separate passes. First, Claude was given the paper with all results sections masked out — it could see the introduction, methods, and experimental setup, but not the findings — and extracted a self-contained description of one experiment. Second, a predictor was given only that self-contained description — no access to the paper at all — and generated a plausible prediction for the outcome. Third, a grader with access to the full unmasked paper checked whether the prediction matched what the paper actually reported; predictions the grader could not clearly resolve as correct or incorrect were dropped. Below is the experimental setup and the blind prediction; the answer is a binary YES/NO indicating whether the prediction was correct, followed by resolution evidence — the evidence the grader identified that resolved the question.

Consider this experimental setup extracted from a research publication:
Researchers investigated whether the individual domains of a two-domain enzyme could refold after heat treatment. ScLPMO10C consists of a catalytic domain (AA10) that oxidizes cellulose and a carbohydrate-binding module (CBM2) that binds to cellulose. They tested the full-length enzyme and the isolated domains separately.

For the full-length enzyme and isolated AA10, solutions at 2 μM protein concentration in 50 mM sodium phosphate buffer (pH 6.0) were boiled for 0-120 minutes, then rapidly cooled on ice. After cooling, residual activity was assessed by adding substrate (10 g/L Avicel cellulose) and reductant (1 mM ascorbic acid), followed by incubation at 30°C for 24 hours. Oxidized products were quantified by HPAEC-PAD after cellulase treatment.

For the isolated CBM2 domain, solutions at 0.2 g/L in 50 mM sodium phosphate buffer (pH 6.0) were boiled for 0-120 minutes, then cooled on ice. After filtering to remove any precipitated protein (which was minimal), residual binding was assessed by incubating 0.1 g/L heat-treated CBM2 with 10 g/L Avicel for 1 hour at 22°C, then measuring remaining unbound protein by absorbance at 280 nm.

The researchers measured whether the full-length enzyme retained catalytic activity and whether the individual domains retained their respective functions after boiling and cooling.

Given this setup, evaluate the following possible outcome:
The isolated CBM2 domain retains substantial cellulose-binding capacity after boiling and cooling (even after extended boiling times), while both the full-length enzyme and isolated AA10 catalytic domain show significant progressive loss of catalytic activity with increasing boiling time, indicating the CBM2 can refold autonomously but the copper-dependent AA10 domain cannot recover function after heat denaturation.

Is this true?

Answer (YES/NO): NO